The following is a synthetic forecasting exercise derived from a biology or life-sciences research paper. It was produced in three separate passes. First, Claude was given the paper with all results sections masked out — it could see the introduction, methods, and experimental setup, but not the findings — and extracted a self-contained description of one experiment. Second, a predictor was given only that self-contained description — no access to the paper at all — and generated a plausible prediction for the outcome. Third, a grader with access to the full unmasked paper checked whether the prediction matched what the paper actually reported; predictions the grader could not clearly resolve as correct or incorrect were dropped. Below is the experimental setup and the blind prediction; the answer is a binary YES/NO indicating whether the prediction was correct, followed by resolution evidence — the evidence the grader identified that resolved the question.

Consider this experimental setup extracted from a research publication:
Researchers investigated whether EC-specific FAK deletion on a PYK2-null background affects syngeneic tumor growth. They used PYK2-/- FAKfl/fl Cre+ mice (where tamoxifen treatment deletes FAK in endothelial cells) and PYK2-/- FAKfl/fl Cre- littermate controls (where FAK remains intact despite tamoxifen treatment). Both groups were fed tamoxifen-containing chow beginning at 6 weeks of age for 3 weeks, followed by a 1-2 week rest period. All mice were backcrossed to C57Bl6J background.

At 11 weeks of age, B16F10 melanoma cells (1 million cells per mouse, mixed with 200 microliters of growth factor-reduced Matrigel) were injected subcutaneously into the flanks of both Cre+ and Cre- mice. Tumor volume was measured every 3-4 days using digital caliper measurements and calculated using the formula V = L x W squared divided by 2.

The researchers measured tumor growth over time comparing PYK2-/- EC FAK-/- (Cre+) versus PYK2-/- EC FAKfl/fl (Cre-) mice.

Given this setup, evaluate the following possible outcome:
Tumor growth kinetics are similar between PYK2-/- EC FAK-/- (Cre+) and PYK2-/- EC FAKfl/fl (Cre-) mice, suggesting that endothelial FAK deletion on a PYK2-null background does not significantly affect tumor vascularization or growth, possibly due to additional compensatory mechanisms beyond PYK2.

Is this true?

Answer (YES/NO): NO